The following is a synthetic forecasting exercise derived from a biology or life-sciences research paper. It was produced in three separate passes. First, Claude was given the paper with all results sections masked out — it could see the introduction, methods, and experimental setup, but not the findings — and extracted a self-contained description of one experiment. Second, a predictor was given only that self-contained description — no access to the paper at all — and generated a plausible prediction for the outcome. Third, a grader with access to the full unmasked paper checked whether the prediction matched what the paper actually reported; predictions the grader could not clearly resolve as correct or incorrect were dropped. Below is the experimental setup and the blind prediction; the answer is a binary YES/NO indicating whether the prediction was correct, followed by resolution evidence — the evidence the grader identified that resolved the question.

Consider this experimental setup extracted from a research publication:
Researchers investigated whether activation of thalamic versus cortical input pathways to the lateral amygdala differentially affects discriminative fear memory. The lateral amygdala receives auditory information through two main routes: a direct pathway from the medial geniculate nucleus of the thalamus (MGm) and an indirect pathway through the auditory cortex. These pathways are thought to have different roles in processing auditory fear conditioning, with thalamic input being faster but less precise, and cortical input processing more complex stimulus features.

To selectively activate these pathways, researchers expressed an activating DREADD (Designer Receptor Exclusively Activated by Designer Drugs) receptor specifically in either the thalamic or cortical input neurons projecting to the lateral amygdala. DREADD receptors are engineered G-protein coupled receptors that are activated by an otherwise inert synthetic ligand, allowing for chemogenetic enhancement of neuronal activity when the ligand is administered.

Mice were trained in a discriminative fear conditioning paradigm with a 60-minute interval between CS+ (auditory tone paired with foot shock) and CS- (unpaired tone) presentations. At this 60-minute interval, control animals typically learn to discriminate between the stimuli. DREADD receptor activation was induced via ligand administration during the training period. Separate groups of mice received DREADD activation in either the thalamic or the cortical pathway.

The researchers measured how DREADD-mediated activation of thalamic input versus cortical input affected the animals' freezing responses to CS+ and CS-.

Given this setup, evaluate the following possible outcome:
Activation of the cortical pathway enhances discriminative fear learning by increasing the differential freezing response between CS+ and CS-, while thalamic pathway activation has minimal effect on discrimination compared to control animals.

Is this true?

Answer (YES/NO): NO